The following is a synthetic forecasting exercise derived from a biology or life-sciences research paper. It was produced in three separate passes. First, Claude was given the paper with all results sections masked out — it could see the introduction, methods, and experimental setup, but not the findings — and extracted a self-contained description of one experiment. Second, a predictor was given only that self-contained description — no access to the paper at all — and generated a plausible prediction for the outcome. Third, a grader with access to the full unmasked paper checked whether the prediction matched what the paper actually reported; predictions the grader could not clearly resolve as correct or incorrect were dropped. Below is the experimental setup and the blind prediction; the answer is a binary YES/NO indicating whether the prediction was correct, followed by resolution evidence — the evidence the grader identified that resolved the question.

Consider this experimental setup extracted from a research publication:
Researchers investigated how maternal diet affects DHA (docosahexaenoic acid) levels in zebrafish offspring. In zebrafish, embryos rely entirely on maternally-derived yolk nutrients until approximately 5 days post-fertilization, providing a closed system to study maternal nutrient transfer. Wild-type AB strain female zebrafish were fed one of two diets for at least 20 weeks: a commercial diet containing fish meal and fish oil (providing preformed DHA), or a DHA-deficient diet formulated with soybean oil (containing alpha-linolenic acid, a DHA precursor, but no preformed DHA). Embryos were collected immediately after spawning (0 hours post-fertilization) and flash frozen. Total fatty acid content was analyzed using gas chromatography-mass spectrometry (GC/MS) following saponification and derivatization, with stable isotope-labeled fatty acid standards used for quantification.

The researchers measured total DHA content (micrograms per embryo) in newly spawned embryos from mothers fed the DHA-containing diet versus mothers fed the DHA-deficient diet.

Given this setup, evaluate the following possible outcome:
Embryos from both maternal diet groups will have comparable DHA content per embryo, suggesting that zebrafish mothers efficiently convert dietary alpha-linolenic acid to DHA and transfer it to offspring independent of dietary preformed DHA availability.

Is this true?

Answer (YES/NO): NO